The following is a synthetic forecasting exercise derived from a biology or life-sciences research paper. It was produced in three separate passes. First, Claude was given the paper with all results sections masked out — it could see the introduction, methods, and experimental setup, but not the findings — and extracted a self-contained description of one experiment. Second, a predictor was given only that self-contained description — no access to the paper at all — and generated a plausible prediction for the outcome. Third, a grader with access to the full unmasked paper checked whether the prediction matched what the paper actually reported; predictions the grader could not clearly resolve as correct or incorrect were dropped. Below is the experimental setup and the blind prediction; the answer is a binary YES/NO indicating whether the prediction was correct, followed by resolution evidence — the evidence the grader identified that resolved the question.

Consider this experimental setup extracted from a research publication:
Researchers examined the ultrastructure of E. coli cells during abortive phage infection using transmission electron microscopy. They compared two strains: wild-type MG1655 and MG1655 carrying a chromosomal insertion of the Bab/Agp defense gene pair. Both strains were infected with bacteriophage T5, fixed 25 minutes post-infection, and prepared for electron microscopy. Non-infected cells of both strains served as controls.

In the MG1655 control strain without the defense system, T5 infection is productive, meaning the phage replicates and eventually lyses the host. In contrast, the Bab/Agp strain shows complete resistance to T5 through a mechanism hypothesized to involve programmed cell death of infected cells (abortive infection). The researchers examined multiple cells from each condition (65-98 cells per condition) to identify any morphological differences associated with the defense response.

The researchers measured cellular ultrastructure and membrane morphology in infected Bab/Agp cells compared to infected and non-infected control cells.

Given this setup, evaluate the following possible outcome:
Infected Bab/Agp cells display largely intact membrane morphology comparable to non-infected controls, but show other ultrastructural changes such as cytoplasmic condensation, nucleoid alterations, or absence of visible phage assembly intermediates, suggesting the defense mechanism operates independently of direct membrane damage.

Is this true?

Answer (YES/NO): NO